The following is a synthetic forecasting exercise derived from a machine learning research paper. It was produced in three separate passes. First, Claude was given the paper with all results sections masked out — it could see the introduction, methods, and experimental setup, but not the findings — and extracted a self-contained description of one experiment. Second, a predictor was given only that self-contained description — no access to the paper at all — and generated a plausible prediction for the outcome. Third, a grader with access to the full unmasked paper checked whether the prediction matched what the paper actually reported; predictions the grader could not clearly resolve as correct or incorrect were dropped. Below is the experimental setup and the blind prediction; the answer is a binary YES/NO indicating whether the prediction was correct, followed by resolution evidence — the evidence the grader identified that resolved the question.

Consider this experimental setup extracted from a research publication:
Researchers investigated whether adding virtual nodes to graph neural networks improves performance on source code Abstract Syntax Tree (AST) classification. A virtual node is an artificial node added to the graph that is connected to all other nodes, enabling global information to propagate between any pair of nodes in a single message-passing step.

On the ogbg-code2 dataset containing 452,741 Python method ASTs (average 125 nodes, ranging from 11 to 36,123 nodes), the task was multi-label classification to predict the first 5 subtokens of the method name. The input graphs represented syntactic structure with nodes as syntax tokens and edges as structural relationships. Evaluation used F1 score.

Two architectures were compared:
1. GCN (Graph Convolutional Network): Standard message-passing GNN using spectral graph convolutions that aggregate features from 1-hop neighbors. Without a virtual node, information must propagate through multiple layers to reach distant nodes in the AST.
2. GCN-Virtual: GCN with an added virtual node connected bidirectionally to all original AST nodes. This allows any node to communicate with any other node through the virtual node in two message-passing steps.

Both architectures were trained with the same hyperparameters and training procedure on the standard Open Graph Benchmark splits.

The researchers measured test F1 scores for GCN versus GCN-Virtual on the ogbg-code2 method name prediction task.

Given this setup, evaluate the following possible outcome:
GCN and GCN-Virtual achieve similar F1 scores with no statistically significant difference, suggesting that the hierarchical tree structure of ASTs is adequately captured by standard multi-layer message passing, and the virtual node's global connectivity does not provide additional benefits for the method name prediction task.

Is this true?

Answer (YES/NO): NO